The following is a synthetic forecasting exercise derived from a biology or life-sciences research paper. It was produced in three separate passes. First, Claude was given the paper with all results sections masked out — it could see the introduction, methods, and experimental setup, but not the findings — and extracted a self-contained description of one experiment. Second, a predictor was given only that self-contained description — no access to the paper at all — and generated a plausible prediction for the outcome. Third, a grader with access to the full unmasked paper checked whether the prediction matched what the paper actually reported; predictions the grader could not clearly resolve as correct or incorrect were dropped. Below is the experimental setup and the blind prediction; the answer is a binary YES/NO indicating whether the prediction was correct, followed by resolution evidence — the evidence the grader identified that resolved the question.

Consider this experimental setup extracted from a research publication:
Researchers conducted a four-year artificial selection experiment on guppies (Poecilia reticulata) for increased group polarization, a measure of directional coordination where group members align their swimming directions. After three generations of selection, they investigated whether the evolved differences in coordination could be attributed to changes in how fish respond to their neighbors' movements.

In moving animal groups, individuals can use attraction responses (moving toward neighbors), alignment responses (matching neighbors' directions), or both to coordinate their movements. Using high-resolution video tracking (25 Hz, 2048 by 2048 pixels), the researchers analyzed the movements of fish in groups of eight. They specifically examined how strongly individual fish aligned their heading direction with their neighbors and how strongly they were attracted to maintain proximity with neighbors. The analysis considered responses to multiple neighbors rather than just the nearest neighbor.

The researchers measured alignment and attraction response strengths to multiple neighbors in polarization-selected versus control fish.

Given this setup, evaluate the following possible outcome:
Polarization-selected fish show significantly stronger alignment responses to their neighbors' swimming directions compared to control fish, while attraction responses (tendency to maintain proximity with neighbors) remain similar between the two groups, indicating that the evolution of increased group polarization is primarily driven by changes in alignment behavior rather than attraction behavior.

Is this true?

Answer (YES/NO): NO